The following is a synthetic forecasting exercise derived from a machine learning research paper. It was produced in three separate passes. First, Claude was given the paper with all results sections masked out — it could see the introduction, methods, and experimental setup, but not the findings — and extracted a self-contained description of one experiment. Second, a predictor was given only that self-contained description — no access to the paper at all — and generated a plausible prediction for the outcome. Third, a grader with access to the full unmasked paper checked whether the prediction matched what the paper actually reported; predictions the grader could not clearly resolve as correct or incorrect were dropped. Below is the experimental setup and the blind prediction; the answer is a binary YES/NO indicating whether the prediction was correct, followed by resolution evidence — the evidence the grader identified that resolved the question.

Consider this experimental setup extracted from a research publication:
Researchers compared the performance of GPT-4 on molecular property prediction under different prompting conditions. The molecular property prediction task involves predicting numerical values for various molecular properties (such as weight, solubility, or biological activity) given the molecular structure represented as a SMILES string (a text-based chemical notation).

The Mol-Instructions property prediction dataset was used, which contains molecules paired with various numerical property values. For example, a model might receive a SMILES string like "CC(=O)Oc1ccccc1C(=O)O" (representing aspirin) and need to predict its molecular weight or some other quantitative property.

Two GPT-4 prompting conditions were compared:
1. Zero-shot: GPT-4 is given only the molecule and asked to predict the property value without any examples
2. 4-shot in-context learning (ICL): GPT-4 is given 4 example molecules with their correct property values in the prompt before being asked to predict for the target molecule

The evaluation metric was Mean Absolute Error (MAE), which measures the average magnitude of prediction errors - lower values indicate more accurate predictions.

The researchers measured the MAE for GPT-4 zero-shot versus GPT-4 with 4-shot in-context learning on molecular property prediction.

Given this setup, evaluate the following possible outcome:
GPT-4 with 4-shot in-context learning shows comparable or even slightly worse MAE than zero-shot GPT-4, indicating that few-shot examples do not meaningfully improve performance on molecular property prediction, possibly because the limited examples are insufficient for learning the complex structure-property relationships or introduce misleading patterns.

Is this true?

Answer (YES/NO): NO